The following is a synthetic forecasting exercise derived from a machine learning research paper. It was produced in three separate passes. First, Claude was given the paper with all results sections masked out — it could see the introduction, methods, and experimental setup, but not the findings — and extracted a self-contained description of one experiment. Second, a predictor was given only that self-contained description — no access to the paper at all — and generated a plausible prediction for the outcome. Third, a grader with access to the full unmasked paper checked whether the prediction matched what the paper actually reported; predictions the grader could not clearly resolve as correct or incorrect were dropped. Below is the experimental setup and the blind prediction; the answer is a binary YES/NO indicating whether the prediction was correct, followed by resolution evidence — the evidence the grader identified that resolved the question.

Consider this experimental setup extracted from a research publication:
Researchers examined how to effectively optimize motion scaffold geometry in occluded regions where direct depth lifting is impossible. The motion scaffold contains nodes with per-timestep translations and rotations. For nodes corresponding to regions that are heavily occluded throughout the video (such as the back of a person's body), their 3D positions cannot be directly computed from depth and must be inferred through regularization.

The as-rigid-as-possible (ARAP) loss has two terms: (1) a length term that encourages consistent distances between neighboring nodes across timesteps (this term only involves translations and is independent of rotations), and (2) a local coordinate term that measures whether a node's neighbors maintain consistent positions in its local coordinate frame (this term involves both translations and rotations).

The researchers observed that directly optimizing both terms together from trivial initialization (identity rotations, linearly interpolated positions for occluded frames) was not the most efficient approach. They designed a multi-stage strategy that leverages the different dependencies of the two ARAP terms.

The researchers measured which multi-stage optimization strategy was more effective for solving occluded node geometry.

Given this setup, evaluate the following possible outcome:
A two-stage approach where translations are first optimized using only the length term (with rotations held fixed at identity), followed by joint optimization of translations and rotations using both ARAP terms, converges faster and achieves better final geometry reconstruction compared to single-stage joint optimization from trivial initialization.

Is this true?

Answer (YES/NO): NO